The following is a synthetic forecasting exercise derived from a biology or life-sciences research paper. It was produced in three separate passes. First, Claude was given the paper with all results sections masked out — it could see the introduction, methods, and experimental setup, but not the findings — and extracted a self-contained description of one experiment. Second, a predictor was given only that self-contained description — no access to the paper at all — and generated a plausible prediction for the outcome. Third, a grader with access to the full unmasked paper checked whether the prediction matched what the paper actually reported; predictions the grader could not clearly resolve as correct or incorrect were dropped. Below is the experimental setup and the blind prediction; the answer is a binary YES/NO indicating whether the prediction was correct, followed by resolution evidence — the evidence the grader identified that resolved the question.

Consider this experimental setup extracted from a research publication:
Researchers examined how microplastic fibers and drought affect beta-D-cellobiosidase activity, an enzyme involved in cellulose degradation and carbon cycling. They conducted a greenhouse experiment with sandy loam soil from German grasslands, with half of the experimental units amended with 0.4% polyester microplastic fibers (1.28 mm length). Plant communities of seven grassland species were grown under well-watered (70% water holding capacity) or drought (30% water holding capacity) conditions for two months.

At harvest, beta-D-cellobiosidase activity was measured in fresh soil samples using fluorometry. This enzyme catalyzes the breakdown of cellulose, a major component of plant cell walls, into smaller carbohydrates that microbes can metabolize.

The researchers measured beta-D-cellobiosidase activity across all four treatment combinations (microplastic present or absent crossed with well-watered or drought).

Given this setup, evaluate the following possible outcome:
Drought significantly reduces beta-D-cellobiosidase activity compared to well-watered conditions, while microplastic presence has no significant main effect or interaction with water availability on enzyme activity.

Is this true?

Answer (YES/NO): YES